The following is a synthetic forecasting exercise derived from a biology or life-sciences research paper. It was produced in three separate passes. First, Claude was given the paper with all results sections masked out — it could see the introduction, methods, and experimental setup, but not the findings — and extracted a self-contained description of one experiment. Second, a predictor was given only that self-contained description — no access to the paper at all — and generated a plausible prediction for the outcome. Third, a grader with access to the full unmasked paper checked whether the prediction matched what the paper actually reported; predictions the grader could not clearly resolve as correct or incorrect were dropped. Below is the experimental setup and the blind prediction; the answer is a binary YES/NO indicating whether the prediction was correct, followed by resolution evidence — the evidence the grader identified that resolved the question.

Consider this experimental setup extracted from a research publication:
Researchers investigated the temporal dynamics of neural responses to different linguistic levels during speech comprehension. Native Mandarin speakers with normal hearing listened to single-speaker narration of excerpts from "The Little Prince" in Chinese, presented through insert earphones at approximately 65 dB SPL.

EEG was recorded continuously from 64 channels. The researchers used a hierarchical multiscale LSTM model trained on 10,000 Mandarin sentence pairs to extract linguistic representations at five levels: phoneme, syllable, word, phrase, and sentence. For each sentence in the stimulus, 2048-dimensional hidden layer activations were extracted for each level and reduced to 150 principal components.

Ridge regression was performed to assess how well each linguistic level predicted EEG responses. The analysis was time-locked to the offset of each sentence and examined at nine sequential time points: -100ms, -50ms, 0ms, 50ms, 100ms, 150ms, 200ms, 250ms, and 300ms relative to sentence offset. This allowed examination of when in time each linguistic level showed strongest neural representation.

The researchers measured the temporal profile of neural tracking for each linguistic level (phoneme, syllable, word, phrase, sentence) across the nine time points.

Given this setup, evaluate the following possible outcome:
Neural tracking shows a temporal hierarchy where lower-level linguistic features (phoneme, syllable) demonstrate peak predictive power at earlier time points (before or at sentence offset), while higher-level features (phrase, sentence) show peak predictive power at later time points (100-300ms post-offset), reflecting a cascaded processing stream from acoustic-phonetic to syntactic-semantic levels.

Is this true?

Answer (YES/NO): YES